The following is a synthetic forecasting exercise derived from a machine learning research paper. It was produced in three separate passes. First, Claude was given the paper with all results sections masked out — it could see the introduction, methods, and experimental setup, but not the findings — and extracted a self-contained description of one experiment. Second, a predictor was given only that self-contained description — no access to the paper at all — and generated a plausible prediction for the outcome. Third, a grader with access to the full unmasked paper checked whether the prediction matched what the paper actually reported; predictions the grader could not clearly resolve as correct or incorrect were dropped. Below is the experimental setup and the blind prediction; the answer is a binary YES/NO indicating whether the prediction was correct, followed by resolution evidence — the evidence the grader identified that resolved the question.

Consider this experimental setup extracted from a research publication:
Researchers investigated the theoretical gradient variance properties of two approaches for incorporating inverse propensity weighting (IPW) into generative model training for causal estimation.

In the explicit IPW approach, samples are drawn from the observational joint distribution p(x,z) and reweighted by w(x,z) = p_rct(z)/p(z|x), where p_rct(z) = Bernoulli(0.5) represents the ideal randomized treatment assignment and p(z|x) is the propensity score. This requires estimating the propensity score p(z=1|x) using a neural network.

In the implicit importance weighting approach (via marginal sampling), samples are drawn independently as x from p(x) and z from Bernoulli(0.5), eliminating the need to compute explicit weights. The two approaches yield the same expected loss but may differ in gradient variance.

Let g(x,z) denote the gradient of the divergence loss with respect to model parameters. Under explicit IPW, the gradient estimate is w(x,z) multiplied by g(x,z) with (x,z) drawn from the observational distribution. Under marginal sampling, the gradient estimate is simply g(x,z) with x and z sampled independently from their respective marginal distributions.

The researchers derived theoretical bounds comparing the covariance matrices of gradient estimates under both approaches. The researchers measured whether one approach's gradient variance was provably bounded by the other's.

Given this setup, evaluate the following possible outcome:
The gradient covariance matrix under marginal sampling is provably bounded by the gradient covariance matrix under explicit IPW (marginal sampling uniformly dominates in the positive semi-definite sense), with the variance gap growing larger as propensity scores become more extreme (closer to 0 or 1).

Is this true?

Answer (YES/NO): YES